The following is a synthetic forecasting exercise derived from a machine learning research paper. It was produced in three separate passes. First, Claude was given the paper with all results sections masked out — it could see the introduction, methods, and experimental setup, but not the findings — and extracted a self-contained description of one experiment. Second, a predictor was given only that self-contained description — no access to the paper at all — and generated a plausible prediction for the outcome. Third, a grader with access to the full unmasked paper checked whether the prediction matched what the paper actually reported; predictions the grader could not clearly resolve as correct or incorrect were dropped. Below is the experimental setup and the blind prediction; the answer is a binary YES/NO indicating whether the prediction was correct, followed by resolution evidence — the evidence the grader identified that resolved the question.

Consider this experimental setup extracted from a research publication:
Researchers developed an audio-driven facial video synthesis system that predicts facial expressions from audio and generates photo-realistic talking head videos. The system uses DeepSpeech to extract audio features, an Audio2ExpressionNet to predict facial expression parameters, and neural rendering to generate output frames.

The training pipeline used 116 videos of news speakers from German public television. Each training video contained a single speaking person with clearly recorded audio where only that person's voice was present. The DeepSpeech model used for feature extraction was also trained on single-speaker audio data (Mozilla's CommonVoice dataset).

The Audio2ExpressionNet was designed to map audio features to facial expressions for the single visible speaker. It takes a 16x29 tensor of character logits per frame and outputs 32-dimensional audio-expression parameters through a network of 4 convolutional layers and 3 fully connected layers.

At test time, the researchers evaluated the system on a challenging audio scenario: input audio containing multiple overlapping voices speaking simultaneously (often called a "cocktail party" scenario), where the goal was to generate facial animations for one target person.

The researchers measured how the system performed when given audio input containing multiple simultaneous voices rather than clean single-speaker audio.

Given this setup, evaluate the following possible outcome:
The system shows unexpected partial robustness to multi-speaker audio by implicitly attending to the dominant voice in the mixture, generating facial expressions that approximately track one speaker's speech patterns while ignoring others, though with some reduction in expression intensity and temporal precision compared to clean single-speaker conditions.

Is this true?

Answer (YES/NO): NO